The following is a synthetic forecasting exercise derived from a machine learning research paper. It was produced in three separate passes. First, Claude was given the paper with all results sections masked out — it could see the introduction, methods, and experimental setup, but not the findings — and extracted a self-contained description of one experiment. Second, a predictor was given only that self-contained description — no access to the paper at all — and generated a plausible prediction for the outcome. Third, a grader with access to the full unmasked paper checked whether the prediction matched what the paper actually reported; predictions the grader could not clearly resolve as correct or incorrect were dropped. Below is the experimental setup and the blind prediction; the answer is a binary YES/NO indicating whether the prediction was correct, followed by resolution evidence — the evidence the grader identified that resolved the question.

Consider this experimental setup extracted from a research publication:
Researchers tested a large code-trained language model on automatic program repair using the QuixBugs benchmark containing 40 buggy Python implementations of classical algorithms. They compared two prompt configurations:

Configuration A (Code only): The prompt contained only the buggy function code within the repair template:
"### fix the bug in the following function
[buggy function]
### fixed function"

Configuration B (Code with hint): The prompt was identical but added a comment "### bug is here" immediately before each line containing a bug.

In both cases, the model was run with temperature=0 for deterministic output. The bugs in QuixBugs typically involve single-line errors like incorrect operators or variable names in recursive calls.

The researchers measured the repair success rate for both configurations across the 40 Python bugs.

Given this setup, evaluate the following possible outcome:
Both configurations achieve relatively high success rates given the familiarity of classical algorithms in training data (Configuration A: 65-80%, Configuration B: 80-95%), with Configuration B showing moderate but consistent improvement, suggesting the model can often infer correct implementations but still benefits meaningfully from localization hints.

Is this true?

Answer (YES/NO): NO